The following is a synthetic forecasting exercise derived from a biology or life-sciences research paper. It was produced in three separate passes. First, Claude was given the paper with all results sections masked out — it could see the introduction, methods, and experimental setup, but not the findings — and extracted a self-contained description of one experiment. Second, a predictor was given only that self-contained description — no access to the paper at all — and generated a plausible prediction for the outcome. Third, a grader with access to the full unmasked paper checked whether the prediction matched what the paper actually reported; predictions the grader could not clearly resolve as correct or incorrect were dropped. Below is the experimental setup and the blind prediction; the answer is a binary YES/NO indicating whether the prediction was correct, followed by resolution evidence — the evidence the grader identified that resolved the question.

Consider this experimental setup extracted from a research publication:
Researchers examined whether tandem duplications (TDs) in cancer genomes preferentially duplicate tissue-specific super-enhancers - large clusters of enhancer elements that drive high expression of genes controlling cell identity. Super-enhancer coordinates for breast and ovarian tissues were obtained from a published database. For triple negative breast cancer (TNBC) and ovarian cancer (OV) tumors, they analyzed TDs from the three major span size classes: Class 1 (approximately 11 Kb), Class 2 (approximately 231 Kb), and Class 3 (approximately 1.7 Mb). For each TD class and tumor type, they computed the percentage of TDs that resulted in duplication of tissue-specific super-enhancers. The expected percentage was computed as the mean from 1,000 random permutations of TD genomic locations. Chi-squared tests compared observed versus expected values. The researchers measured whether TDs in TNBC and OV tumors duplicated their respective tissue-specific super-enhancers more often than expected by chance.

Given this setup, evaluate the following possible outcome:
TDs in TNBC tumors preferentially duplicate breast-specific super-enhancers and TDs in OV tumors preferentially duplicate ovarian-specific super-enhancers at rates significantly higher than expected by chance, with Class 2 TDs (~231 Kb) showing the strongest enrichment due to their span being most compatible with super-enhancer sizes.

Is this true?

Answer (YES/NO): NO